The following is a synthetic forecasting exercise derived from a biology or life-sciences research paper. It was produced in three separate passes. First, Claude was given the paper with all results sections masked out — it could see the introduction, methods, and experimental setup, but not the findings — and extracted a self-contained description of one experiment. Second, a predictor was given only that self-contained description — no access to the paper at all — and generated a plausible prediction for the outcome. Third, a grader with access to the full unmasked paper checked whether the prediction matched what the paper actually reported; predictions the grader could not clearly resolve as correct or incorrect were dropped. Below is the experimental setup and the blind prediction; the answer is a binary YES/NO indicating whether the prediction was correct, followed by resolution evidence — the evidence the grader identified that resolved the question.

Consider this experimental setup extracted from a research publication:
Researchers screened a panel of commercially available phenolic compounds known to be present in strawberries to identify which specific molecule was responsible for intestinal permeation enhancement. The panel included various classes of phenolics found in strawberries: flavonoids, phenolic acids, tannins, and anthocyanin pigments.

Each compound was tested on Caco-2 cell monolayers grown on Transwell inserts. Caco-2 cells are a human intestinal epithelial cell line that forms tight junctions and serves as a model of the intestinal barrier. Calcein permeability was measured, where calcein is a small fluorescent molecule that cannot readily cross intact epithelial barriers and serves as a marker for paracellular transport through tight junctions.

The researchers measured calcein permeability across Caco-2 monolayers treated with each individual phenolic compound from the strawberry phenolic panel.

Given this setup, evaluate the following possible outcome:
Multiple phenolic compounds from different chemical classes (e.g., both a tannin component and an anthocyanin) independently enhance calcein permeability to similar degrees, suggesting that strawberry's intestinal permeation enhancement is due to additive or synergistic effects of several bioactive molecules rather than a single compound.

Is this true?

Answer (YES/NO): NO